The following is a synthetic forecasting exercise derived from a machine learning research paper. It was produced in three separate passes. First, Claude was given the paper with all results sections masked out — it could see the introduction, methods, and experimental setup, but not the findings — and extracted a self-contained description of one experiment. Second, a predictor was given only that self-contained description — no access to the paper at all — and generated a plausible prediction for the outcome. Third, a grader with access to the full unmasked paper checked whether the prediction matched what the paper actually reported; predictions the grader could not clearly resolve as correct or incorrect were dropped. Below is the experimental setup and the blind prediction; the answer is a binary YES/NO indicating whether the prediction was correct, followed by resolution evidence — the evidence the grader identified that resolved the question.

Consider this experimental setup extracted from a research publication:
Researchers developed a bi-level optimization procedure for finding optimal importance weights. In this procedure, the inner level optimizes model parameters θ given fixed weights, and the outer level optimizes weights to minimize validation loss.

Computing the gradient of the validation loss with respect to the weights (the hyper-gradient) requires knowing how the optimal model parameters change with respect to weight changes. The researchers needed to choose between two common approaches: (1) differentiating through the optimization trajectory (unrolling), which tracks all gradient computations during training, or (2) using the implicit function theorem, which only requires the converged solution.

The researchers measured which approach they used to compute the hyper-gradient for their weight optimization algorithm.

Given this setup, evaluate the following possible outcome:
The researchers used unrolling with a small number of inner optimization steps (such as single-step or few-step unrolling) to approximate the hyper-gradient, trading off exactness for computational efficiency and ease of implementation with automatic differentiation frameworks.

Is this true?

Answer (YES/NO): NO